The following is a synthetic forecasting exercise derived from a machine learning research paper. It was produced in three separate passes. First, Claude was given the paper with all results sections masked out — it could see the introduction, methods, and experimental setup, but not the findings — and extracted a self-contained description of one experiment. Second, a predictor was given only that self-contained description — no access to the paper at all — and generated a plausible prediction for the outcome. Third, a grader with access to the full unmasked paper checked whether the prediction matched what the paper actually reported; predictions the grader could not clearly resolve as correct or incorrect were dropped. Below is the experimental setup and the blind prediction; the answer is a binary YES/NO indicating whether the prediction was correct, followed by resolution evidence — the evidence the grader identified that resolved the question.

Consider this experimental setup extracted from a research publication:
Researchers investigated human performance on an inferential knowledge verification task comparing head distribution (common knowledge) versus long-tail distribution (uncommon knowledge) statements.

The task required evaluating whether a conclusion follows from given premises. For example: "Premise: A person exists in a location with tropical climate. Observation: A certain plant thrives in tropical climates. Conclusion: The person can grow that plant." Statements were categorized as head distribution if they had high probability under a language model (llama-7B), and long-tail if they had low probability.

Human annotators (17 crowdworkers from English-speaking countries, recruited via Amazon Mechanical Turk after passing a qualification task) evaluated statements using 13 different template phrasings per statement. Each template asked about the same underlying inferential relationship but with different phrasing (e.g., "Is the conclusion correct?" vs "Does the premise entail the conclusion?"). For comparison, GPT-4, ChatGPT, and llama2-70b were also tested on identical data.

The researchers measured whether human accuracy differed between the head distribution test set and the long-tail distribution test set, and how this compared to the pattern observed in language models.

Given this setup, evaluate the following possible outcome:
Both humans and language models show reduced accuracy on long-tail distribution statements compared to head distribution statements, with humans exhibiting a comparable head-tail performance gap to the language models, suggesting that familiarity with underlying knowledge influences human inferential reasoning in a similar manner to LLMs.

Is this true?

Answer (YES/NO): NO